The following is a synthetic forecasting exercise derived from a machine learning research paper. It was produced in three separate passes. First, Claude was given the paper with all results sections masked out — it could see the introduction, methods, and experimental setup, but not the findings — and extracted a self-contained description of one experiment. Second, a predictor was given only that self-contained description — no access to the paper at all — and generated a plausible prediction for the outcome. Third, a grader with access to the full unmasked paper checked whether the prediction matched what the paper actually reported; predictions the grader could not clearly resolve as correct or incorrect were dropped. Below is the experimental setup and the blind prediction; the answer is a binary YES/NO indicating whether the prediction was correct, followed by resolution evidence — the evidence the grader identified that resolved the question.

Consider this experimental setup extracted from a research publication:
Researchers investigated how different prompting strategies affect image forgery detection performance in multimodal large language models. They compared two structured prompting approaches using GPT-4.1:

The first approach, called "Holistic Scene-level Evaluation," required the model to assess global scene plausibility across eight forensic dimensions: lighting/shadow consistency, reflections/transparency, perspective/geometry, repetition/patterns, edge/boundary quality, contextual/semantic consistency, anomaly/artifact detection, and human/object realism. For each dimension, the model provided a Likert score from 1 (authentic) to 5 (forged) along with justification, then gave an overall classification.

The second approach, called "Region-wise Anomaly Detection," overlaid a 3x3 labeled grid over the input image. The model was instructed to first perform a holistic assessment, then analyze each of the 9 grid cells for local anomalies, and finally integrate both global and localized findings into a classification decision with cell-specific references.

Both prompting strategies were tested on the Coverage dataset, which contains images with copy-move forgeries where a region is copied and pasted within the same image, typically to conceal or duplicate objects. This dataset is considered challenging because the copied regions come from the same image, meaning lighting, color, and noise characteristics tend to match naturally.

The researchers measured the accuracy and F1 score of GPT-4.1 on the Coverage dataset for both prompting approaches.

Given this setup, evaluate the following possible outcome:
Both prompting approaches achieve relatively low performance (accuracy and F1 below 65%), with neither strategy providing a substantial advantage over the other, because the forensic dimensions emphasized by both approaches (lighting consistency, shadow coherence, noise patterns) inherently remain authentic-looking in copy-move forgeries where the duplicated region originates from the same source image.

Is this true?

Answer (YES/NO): YES